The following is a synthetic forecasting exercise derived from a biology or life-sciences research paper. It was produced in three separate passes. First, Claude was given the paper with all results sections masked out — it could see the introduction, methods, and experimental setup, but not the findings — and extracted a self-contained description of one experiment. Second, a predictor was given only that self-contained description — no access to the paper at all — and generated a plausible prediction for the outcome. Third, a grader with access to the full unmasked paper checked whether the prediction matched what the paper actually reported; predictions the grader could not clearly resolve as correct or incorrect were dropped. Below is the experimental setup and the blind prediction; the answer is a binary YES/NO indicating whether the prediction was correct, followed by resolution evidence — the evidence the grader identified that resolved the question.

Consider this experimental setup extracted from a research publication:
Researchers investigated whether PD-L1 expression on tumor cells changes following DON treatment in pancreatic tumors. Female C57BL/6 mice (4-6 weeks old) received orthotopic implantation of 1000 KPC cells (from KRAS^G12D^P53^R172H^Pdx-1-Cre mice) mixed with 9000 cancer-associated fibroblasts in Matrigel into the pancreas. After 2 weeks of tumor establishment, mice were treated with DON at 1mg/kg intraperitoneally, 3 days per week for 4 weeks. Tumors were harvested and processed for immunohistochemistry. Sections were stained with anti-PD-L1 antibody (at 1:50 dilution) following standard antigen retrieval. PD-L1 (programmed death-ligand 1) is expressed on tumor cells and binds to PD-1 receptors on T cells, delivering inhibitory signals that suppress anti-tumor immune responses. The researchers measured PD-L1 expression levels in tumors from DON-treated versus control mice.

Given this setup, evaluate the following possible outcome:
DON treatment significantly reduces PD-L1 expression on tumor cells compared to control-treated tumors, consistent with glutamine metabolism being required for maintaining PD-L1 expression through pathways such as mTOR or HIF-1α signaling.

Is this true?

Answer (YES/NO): YES